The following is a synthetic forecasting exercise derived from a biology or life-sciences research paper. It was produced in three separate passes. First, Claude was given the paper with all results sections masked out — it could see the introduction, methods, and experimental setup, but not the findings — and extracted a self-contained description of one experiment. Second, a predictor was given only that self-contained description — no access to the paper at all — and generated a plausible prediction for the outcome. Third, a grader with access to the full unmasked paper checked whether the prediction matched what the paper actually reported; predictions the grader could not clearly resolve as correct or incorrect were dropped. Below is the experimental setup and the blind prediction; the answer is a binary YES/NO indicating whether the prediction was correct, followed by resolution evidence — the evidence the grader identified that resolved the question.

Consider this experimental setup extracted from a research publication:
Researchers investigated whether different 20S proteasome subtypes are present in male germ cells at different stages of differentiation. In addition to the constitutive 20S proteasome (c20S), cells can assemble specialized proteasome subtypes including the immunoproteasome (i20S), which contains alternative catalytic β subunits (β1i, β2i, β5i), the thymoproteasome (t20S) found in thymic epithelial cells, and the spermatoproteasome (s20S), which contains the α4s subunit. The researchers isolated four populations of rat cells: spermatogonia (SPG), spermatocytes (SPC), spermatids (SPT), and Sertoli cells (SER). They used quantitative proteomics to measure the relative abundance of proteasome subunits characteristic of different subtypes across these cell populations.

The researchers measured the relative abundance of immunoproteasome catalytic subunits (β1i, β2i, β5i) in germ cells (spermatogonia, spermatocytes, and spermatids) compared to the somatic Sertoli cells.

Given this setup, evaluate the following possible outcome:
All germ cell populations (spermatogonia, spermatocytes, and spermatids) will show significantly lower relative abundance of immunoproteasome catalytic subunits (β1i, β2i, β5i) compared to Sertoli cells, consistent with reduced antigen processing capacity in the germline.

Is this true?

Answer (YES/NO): NO